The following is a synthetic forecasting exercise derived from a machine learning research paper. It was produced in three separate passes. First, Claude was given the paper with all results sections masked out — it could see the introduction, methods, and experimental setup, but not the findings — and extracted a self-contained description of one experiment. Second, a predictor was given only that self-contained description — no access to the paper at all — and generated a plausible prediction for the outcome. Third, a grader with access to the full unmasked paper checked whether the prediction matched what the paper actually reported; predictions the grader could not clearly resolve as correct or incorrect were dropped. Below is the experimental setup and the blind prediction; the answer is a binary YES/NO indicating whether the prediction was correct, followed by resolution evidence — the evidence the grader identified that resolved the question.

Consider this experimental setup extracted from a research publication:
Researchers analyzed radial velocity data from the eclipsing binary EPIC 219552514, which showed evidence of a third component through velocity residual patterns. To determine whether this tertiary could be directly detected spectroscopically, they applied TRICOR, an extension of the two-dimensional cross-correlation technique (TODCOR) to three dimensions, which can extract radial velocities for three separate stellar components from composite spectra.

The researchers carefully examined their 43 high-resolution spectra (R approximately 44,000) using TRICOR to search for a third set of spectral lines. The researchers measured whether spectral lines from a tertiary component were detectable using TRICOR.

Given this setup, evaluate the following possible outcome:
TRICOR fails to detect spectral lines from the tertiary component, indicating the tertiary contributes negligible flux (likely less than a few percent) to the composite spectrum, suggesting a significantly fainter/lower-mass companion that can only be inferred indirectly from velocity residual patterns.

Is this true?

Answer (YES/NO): YES